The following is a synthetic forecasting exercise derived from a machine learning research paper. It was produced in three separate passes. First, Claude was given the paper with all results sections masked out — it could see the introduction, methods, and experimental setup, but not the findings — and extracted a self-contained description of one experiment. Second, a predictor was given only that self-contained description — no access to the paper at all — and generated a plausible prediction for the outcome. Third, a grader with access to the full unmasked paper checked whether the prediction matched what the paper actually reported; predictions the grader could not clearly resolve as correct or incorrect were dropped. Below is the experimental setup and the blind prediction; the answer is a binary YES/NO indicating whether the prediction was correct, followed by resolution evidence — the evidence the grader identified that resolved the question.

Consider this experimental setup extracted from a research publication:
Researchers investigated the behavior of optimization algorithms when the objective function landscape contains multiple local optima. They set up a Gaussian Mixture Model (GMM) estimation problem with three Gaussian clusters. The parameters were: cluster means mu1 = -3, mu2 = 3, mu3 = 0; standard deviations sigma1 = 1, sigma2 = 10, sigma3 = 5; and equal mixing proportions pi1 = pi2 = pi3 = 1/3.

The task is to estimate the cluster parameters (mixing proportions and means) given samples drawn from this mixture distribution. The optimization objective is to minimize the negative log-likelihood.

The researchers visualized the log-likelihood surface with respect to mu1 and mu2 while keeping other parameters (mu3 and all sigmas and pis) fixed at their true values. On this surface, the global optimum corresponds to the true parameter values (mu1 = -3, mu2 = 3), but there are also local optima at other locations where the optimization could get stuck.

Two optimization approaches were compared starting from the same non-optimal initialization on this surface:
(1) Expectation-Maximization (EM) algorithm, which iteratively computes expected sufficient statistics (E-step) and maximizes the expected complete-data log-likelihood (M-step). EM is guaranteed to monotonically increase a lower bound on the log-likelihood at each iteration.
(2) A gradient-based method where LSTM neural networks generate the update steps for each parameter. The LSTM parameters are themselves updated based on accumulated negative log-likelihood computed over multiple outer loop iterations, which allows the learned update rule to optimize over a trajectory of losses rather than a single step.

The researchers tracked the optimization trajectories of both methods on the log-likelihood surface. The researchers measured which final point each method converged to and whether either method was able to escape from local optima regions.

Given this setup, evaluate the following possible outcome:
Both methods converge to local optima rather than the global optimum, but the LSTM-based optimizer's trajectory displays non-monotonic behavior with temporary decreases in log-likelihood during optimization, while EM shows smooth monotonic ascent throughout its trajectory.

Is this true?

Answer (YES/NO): NO